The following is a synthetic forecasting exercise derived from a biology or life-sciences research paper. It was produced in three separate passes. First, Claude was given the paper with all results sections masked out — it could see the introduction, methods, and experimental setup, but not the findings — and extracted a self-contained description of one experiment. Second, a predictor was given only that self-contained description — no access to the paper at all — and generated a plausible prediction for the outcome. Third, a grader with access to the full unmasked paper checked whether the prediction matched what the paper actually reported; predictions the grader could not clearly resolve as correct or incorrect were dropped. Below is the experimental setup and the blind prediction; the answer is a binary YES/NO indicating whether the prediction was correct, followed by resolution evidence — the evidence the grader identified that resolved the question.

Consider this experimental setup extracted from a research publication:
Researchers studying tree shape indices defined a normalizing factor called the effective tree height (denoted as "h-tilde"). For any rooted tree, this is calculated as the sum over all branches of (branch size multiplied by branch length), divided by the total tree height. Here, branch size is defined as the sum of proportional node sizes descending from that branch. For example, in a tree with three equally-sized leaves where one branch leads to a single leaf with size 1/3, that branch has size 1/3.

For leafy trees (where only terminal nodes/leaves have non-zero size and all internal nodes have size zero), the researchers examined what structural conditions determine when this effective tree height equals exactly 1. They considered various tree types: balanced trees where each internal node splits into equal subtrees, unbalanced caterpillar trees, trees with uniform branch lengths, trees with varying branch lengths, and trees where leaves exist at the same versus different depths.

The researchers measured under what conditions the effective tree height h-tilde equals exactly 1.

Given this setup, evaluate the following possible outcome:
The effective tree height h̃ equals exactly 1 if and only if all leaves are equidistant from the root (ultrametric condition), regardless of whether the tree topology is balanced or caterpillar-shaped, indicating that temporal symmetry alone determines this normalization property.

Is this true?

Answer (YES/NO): YES